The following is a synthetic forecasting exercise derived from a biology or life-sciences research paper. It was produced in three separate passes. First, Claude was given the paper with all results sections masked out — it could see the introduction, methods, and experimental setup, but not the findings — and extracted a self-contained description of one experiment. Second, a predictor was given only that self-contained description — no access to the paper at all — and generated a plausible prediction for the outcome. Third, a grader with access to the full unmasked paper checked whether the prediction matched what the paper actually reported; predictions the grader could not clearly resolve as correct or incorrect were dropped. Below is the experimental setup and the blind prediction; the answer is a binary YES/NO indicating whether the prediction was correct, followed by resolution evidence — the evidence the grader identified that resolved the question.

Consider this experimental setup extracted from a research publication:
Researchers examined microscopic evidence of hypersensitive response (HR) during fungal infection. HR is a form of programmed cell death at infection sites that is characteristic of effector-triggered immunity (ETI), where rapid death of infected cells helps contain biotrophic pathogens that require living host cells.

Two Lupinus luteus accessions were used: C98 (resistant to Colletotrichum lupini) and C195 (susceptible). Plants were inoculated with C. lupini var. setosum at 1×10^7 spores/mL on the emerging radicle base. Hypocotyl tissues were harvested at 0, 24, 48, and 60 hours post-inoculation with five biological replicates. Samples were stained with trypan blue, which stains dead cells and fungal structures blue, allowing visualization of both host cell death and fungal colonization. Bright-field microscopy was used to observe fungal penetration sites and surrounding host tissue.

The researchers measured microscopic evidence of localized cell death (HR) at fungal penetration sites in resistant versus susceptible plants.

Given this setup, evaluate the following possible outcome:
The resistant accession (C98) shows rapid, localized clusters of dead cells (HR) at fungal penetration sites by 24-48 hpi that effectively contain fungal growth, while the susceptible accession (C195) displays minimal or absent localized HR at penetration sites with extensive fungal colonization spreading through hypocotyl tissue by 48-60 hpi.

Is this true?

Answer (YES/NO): NO